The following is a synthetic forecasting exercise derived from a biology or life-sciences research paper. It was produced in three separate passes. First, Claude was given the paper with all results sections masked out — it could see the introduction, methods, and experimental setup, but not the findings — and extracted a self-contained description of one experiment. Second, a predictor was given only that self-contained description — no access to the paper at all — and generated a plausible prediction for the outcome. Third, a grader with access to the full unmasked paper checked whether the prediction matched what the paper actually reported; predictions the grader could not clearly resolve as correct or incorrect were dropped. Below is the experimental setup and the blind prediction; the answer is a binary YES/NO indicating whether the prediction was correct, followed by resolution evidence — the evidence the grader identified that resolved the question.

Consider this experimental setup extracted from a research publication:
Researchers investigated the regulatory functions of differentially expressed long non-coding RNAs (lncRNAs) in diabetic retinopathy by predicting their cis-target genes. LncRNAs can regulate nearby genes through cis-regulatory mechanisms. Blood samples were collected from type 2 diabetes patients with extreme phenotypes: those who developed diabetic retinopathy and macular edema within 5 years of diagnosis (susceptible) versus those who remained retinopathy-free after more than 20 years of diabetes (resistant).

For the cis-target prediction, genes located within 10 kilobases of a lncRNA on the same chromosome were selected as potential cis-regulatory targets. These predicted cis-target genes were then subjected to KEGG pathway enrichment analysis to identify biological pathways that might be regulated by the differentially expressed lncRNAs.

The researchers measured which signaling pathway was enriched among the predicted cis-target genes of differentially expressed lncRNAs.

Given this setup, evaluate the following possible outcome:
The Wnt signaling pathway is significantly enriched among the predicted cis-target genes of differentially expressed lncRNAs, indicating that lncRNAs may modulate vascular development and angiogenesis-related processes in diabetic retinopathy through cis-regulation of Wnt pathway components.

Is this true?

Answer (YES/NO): NO